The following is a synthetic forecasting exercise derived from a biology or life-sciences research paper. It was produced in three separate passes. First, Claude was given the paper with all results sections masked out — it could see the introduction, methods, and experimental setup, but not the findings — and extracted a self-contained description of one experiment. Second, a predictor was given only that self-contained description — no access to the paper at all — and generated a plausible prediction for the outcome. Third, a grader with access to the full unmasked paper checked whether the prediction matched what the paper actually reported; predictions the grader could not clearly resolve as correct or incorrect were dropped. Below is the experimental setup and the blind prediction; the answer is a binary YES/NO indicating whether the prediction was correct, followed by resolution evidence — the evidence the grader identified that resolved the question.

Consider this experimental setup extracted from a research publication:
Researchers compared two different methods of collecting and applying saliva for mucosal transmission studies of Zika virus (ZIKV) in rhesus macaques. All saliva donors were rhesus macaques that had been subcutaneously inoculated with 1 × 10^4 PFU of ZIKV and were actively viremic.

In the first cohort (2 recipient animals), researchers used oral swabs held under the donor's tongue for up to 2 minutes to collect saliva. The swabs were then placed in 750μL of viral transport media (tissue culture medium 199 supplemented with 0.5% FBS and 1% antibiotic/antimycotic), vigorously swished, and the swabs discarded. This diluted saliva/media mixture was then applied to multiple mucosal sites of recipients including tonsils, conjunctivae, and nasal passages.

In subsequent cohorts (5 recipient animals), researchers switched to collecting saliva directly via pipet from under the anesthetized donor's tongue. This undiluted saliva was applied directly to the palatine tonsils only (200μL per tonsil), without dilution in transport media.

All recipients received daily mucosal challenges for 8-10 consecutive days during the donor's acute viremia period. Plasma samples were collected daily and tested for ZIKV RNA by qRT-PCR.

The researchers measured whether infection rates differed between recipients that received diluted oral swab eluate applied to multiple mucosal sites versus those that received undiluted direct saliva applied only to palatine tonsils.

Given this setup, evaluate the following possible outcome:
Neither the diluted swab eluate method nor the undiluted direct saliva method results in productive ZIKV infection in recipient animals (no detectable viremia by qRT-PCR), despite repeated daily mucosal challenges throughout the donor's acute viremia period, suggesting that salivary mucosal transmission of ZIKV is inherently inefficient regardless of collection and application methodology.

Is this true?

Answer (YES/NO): YES